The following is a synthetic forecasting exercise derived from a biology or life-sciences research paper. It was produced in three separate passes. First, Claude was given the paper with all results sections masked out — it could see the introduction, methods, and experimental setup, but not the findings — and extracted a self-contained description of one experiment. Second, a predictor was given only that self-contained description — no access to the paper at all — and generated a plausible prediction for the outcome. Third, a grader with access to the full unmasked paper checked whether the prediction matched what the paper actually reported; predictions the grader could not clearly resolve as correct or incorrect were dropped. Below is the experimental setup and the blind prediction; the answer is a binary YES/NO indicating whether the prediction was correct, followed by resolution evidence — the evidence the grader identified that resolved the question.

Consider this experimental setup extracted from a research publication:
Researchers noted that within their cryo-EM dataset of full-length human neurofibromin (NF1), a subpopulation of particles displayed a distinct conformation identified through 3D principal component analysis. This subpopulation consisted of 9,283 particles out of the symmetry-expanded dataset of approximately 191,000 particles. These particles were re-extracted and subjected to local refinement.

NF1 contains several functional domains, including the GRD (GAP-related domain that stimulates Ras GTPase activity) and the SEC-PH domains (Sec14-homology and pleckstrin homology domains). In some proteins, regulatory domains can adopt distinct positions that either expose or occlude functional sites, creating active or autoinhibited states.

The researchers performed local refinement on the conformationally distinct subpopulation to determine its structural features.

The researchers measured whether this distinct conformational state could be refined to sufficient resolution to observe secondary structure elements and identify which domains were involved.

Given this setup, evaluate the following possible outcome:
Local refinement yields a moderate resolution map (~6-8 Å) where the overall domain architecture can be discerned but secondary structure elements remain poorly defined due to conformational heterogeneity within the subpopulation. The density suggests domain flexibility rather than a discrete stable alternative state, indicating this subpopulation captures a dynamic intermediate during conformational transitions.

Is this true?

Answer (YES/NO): NO